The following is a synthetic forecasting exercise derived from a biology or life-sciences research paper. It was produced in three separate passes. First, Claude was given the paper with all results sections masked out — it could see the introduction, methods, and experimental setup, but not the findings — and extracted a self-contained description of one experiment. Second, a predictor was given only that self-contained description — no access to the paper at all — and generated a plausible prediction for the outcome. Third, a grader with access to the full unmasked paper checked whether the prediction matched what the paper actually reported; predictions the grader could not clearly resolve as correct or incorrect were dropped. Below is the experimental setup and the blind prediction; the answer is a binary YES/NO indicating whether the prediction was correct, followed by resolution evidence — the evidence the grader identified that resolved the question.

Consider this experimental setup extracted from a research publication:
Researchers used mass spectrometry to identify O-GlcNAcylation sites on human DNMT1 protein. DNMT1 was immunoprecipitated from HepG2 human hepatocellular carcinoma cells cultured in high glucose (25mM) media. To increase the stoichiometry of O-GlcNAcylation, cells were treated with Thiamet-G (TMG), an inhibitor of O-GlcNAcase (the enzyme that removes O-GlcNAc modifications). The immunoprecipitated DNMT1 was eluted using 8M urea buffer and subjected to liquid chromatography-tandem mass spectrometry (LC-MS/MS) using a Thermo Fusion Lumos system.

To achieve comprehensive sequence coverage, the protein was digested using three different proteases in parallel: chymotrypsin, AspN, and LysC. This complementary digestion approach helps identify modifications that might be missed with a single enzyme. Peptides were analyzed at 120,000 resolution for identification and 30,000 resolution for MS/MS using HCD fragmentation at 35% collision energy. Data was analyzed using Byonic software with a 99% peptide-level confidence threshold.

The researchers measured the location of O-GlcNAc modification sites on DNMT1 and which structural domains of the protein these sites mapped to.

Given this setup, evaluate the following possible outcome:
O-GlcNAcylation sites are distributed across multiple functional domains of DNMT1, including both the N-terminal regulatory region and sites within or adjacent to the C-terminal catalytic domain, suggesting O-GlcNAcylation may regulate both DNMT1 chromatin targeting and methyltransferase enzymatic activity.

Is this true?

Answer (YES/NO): YES